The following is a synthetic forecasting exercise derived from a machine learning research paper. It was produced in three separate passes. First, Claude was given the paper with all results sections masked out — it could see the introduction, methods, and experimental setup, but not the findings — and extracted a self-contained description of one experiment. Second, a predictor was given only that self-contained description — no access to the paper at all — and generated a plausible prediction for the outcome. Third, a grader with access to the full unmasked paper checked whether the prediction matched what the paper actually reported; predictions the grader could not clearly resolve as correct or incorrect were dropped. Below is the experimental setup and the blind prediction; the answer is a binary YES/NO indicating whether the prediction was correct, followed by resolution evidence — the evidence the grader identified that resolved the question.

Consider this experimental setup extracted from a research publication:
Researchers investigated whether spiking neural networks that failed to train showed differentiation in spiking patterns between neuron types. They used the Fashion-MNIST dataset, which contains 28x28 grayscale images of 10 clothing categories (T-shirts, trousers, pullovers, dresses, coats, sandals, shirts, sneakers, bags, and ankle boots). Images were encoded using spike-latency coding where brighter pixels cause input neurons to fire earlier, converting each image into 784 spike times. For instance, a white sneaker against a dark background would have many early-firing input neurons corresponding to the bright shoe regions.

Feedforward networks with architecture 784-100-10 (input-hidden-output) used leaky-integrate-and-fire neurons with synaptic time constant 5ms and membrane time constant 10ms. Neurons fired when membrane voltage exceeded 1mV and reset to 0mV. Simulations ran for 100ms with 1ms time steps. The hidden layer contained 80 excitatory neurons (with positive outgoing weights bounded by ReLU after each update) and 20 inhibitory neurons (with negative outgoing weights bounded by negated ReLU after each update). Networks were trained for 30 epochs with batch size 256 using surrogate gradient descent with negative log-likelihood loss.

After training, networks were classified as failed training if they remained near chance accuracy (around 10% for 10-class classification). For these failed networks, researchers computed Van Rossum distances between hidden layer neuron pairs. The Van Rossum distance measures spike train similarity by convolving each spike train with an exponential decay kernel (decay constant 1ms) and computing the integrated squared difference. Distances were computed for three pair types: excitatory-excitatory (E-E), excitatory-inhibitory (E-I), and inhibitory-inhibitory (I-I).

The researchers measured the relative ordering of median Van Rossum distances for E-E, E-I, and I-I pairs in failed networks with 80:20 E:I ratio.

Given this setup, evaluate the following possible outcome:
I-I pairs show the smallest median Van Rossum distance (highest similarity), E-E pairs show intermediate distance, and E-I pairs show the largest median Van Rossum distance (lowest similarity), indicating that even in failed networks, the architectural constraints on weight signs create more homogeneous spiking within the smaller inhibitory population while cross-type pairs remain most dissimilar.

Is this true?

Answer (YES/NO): NO